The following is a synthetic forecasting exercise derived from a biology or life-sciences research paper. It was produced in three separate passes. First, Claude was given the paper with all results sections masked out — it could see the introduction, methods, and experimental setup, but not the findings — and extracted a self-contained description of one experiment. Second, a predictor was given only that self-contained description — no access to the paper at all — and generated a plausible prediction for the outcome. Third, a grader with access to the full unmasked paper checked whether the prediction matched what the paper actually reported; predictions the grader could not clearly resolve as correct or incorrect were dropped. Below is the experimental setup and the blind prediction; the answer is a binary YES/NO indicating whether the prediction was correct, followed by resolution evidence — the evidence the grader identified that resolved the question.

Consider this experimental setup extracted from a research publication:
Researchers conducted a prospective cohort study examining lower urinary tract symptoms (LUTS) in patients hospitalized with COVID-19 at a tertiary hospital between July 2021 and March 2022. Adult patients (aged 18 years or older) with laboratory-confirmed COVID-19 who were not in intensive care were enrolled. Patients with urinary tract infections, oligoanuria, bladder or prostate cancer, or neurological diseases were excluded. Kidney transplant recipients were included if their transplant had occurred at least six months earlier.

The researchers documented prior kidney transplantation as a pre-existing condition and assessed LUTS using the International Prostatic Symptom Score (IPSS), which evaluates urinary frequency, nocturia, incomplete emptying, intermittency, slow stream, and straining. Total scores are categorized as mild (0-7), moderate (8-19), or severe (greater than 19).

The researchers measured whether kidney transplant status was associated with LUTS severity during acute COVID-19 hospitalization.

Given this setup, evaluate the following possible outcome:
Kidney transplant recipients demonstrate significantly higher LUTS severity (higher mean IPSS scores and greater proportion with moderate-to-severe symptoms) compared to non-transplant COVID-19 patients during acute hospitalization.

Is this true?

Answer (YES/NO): NO